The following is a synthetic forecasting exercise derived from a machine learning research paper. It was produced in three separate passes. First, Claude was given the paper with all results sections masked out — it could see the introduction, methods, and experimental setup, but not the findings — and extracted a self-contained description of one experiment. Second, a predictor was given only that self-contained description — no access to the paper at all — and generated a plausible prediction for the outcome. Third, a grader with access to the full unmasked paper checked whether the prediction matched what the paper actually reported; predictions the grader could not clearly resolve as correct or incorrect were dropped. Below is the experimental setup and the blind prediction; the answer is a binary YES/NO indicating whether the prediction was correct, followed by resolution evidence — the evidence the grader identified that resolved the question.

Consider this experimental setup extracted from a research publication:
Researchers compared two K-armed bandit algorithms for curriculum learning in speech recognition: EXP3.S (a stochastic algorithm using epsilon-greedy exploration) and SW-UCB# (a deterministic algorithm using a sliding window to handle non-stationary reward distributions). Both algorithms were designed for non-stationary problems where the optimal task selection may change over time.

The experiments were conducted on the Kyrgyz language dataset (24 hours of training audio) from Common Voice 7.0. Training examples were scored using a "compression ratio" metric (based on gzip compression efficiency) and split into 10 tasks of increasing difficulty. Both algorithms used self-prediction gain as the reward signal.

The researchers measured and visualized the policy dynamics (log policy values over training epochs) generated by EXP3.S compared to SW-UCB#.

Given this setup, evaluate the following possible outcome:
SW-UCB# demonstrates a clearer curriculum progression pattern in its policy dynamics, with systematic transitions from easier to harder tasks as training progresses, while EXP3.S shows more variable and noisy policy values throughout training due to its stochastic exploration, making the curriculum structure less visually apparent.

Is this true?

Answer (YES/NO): NO